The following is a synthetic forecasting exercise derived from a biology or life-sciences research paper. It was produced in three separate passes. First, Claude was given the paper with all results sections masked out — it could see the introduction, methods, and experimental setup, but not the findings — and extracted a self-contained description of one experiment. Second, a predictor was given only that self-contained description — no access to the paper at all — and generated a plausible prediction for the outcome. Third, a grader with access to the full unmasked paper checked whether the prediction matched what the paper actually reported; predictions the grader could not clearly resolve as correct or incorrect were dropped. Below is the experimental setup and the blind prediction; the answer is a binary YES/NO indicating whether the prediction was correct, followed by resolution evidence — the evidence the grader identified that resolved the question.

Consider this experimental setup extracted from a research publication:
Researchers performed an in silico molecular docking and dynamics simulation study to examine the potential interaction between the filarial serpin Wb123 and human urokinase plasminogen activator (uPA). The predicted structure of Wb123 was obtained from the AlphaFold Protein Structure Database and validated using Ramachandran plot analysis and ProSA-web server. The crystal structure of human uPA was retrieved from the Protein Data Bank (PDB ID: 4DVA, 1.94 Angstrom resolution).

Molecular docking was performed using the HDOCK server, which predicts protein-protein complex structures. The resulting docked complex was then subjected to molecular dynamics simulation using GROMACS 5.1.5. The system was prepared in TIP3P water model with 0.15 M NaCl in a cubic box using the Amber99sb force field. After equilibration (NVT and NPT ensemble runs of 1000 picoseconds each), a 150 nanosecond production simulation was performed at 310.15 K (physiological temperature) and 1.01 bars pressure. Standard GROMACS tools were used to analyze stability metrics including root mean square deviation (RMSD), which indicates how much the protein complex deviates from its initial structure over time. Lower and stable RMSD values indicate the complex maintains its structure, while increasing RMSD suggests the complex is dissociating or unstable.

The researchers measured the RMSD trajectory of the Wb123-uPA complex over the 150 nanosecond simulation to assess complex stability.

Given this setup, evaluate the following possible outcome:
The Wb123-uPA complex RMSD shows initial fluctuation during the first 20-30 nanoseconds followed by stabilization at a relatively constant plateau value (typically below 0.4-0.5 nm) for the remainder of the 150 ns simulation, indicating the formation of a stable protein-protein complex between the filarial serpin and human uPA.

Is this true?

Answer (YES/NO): NO